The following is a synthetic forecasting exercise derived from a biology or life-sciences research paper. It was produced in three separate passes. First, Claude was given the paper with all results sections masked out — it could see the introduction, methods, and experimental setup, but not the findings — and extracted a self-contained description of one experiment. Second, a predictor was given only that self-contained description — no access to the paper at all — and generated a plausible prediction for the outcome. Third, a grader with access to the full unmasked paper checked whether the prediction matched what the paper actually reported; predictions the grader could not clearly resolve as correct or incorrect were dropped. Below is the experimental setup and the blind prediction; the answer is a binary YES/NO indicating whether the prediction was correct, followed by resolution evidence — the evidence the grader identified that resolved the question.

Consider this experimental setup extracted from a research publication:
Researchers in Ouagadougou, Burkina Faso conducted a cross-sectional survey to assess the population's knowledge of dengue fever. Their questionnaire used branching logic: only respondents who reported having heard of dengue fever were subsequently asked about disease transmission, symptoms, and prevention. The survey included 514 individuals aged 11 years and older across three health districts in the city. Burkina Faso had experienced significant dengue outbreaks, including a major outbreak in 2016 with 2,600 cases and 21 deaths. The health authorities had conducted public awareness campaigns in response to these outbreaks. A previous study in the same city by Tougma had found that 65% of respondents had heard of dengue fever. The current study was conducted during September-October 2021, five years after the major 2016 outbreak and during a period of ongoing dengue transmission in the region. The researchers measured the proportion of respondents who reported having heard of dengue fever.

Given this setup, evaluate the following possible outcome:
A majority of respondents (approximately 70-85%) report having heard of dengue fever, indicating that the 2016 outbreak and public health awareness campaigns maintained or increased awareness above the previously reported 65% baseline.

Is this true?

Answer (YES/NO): NO